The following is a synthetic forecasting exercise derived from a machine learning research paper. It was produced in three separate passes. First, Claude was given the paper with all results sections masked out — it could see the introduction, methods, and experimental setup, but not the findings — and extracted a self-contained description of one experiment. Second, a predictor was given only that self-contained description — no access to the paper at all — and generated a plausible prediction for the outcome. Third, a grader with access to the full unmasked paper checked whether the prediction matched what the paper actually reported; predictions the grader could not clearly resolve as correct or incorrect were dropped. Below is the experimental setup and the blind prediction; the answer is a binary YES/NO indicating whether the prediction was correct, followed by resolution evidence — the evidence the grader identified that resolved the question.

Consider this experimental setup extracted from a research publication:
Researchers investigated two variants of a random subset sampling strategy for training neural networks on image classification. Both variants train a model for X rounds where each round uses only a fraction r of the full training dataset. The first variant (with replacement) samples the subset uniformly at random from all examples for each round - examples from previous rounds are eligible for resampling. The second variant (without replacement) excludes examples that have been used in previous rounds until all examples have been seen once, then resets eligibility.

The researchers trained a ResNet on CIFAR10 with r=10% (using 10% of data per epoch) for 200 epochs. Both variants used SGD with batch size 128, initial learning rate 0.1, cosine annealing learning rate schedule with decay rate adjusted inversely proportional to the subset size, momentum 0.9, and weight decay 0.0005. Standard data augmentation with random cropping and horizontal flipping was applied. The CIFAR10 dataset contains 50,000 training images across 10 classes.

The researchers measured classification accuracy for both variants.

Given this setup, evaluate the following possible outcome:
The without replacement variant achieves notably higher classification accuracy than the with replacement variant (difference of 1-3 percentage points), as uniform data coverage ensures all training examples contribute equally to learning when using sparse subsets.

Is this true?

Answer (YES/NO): YES